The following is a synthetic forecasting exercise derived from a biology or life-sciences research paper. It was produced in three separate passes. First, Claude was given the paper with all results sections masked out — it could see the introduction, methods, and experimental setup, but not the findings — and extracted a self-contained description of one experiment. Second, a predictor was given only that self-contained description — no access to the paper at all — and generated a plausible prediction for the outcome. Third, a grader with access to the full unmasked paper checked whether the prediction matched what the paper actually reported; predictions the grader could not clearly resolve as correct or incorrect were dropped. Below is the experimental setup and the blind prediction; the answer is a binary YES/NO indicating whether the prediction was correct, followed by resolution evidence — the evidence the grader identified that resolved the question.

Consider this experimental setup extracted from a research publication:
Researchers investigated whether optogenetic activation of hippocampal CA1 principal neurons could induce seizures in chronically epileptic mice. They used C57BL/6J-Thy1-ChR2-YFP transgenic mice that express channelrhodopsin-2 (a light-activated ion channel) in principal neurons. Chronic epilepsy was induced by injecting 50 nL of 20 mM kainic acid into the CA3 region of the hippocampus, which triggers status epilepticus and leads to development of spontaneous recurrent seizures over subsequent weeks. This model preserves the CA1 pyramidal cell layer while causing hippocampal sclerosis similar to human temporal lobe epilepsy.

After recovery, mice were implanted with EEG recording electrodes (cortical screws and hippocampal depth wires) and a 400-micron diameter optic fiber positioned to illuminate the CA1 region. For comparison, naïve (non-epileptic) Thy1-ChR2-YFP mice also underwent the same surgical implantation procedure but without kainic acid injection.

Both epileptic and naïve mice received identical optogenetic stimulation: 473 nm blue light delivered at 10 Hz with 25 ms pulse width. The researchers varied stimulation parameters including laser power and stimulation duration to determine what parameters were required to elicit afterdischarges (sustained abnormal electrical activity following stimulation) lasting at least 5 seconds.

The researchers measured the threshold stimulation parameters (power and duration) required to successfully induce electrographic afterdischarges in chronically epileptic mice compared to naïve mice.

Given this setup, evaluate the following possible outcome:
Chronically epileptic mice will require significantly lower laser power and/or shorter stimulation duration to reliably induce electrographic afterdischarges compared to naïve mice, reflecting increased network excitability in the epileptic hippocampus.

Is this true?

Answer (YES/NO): NO